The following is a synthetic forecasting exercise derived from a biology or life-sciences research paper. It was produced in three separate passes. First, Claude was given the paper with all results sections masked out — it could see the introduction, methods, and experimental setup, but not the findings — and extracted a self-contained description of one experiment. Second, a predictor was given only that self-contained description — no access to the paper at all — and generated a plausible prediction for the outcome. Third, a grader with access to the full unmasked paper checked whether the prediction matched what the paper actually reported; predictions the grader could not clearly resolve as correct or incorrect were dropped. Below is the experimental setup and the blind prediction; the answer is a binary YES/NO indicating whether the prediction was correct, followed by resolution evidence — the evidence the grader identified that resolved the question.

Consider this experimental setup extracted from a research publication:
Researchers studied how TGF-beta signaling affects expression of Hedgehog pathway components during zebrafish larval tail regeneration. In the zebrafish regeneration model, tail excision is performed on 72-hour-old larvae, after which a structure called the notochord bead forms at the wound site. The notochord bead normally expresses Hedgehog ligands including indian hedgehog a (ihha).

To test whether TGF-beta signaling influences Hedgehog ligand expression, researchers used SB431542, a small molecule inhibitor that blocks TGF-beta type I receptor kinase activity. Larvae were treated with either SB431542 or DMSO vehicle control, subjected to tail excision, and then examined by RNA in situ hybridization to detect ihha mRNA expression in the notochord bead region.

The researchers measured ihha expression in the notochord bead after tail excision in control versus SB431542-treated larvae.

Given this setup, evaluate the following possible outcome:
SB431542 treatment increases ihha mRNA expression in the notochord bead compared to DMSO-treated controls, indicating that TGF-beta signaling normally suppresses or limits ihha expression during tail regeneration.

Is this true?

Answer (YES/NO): YES